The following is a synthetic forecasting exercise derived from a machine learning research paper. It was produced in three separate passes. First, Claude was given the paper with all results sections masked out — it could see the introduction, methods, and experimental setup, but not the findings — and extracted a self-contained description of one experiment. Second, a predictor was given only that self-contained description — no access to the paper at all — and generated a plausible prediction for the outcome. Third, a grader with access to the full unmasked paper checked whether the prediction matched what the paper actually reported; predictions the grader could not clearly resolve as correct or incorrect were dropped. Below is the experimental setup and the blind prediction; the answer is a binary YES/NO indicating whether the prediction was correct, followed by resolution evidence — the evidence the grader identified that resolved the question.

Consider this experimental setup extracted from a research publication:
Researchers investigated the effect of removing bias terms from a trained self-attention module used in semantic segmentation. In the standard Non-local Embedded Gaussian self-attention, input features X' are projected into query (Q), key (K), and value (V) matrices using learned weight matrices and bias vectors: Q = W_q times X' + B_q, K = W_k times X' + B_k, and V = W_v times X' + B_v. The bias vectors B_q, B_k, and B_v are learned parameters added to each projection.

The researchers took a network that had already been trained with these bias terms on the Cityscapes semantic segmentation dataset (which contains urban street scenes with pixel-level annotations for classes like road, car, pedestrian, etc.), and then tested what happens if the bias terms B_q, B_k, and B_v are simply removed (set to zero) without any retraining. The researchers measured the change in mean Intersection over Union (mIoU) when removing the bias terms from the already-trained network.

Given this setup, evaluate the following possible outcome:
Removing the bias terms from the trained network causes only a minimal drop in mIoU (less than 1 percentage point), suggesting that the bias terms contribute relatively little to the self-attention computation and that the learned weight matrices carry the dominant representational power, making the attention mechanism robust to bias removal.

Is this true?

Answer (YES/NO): YES